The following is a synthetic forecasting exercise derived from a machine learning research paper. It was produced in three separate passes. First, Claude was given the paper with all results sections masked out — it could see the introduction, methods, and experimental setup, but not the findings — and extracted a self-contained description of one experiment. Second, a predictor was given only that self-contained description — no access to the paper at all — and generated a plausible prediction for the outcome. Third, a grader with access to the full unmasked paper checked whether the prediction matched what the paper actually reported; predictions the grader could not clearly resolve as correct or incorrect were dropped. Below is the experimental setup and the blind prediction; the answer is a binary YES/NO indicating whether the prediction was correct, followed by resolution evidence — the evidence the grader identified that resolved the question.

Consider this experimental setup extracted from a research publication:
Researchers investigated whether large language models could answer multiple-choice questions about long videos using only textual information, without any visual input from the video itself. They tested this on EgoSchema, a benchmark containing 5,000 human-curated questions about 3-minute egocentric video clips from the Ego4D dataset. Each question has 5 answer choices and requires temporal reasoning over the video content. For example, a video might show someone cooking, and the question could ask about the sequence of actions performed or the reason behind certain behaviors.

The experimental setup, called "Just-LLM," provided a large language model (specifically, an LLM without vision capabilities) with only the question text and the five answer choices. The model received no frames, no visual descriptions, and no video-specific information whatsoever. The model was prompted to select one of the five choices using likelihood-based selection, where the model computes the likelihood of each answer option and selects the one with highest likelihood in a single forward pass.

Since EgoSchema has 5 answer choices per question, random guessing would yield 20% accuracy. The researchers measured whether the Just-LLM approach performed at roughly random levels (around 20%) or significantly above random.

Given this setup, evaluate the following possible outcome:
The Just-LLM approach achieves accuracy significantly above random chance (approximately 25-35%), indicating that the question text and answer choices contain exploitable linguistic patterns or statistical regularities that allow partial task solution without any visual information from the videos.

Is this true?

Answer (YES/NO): NO